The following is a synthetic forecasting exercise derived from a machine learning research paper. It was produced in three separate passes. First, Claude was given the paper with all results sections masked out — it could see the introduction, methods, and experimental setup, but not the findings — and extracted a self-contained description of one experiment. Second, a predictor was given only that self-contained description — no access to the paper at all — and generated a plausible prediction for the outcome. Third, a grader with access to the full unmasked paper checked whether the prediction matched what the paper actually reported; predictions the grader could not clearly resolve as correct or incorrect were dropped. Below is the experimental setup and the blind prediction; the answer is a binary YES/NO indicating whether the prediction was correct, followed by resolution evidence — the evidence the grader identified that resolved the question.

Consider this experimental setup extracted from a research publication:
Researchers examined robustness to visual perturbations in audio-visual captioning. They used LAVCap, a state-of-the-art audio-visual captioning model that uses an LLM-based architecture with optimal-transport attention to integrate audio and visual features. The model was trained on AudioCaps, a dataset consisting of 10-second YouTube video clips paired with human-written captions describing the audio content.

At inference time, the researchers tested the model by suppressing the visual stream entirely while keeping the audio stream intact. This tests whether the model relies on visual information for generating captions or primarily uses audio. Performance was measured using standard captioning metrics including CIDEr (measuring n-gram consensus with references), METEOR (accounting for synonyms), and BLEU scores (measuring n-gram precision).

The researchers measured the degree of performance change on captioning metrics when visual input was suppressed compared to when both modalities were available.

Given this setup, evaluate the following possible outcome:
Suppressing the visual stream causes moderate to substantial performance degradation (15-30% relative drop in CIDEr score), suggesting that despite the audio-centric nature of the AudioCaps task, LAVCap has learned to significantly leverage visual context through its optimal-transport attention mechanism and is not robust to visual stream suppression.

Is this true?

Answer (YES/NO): NO